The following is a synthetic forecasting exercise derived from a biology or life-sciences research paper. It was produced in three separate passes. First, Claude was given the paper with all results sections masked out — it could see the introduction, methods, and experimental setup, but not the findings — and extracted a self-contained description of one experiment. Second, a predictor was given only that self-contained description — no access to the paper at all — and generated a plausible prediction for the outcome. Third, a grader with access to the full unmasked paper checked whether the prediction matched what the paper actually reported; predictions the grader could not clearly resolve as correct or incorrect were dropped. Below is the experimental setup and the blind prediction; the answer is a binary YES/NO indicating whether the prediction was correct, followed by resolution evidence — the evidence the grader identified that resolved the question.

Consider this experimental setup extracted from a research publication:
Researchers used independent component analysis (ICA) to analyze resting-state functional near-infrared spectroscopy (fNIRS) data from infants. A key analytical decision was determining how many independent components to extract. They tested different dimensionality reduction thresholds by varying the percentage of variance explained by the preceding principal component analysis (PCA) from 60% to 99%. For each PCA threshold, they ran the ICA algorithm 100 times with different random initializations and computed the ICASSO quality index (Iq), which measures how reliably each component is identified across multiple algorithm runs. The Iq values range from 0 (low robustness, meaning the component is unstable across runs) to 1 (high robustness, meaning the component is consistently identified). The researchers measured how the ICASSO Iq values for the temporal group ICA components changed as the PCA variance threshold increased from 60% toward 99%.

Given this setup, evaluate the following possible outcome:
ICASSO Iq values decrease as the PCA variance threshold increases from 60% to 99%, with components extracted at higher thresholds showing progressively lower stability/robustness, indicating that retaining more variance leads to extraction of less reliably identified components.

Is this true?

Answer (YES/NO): YES